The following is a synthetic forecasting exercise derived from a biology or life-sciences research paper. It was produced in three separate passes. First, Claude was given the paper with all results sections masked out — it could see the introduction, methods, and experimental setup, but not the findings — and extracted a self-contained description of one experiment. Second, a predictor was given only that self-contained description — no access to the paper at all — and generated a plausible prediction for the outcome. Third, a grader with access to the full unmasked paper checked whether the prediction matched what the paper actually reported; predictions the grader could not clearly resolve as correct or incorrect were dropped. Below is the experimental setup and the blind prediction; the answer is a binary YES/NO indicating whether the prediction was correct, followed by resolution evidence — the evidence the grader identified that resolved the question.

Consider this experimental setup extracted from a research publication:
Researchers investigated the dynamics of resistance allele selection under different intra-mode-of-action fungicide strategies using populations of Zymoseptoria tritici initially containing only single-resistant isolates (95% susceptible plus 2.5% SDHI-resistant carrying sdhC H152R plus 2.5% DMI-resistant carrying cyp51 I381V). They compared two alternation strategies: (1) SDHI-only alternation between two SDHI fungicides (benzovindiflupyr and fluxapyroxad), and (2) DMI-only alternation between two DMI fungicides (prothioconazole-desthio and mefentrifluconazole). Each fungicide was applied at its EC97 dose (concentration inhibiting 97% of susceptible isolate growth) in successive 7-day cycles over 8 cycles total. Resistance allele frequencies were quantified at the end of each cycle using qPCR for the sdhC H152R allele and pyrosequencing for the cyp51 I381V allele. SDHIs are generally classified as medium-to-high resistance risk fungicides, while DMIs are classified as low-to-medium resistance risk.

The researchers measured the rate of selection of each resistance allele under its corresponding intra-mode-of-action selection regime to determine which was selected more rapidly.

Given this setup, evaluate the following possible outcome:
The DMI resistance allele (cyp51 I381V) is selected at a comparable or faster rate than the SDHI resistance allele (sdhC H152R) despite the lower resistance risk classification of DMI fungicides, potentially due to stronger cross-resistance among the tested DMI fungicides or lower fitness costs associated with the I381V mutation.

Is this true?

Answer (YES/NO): YES